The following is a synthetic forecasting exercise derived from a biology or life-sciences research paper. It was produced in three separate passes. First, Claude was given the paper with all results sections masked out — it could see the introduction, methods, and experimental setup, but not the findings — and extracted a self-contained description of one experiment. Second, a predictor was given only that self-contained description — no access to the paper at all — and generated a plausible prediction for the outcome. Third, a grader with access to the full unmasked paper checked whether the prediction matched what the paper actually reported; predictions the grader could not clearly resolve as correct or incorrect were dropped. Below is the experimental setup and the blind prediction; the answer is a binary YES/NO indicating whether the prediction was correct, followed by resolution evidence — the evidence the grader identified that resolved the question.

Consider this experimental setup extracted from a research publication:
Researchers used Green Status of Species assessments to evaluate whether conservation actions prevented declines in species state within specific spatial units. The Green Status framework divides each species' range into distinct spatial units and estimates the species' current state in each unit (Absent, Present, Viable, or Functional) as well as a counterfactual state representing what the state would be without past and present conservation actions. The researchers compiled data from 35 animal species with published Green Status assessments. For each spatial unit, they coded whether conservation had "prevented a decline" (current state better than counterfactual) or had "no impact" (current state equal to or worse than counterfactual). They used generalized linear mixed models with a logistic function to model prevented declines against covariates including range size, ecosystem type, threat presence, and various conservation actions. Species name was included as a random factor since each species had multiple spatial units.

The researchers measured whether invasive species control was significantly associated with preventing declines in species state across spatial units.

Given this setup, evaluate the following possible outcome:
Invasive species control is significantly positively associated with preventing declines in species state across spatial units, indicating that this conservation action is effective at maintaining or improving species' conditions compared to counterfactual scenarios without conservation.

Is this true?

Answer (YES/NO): YES